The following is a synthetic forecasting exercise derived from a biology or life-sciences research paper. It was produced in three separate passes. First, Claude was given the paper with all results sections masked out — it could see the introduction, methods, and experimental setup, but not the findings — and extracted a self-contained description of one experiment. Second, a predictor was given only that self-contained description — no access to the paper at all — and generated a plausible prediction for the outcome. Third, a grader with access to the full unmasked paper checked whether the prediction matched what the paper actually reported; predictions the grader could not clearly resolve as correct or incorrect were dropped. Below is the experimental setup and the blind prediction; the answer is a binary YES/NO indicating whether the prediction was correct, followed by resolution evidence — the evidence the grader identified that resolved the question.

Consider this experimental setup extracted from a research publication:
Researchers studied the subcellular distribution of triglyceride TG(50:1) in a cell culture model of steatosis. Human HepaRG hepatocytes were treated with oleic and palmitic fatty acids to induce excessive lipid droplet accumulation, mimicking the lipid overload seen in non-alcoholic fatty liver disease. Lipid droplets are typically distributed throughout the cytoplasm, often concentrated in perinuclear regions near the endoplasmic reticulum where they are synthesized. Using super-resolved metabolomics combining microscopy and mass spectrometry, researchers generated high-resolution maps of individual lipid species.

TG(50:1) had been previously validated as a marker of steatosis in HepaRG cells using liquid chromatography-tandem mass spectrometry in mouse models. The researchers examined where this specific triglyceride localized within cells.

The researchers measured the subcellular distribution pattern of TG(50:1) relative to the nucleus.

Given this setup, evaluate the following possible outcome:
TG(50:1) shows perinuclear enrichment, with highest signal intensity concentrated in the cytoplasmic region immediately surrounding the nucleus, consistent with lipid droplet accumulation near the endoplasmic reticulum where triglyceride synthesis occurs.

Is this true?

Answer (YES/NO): YES